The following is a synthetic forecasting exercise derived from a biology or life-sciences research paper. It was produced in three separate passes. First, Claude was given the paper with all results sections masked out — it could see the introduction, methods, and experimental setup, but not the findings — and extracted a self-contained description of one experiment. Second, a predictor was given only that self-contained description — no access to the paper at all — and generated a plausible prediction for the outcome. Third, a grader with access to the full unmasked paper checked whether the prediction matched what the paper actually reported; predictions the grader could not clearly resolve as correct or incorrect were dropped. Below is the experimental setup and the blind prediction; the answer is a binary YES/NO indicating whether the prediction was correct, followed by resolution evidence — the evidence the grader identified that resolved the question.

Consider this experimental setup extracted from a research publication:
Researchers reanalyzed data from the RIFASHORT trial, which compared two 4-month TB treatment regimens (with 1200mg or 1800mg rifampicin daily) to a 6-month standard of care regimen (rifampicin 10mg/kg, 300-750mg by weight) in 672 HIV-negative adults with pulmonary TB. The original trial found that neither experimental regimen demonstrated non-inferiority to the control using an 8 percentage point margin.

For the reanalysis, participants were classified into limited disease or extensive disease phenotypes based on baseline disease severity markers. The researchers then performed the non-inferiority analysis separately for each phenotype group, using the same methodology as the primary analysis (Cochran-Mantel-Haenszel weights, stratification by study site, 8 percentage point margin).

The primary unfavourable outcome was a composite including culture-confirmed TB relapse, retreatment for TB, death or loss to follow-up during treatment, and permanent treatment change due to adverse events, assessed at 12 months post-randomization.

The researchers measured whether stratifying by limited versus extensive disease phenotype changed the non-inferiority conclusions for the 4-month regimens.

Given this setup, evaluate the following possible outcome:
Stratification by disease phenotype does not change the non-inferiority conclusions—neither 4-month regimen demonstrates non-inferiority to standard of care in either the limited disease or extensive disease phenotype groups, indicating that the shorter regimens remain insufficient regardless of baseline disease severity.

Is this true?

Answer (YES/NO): NO